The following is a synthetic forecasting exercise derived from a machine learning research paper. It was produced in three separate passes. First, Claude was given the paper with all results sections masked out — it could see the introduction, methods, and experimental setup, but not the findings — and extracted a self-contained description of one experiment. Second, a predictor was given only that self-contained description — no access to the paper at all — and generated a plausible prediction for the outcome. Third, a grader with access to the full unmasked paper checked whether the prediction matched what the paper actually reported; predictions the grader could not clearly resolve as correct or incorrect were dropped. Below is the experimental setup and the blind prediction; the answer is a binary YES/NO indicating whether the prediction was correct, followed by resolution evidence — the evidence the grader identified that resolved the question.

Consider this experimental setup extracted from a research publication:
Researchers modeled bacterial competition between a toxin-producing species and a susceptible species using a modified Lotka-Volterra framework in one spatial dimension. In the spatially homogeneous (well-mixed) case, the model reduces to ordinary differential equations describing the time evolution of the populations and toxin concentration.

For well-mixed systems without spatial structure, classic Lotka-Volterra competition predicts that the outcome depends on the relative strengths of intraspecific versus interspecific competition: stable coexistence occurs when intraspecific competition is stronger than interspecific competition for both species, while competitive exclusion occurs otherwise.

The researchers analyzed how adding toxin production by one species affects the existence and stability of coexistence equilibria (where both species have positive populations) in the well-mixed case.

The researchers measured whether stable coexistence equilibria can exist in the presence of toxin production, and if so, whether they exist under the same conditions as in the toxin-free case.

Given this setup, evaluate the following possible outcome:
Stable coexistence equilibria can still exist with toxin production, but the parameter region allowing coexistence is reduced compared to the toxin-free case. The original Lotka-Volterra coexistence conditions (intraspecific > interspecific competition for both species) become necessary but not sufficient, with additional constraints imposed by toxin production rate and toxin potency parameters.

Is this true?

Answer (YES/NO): NO